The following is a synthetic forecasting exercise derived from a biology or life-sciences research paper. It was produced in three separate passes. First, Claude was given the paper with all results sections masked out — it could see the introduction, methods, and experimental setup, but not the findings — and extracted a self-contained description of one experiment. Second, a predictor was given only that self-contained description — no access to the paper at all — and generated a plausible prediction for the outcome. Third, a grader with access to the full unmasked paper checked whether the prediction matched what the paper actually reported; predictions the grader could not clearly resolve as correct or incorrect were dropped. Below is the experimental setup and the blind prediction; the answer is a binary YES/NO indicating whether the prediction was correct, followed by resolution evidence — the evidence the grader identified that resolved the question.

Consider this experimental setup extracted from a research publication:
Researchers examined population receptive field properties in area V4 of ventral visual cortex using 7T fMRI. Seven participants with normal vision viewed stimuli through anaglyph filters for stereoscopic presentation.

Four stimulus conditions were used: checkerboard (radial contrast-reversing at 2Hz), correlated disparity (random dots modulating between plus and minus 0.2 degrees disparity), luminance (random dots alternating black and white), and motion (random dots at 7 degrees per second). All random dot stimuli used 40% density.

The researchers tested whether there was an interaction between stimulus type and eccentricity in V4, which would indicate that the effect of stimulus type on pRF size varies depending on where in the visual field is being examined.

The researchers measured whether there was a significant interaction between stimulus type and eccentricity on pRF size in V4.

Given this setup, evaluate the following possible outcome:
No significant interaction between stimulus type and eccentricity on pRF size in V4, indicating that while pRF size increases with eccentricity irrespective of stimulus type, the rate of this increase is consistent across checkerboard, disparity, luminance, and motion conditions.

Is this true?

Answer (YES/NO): NO